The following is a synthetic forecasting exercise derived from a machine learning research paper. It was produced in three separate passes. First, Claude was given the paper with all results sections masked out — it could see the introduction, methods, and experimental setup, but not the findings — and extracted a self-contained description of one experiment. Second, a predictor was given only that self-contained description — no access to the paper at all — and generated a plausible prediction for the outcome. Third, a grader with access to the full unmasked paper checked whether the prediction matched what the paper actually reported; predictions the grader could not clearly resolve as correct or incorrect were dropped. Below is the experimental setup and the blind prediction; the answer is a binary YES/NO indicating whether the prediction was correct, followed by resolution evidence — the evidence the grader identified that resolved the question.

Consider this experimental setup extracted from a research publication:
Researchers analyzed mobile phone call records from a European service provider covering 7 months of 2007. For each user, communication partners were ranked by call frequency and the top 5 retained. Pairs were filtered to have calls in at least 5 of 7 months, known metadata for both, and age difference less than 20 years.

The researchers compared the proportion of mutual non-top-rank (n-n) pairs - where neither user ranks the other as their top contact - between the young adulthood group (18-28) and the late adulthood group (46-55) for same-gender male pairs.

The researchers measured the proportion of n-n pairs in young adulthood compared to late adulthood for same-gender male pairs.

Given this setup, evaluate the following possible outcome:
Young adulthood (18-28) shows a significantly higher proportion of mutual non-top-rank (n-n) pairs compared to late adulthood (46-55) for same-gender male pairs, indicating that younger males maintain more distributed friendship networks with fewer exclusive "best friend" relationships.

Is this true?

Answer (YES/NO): YES